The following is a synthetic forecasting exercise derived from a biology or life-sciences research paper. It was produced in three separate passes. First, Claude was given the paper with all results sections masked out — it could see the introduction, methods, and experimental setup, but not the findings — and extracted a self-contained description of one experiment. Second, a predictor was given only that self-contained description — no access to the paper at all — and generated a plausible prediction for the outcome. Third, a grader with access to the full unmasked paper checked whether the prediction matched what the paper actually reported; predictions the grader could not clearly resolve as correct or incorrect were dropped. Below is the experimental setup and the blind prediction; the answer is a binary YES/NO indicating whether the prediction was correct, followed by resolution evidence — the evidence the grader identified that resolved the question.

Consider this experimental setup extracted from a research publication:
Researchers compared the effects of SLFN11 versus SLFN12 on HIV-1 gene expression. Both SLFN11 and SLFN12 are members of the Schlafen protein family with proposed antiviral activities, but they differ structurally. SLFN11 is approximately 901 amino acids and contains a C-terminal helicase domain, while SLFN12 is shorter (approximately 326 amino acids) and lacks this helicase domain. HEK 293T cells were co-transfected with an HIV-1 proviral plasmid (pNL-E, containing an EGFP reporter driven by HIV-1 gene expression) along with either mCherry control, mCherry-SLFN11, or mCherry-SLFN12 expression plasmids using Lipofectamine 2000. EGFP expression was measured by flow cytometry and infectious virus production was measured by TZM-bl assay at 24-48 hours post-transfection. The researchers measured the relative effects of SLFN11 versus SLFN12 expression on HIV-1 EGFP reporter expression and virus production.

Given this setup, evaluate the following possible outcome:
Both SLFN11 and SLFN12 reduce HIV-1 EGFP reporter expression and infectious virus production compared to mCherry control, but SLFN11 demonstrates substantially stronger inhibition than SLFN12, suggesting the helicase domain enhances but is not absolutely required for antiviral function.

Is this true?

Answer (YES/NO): NO